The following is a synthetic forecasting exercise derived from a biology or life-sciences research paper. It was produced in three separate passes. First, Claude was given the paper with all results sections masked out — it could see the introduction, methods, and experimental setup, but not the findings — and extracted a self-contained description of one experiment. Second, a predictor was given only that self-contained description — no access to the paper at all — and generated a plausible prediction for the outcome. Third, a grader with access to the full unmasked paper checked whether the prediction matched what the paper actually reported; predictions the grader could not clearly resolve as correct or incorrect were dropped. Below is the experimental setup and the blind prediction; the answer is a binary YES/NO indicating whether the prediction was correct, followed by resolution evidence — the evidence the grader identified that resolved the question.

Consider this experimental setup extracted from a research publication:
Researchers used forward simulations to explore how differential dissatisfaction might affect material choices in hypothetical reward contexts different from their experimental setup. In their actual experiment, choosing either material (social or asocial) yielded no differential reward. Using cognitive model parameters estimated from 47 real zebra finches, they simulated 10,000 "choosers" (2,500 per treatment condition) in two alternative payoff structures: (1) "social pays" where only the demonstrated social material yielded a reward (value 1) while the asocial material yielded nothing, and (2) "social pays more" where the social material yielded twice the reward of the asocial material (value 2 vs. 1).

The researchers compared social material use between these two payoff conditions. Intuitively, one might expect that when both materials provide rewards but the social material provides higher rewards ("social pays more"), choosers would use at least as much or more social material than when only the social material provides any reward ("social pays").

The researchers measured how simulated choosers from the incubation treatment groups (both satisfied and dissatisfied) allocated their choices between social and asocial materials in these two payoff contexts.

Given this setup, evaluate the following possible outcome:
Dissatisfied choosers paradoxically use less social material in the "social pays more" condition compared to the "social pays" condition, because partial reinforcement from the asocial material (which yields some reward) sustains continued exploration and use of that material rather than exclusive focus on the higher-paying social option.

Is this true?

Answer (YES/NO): NO